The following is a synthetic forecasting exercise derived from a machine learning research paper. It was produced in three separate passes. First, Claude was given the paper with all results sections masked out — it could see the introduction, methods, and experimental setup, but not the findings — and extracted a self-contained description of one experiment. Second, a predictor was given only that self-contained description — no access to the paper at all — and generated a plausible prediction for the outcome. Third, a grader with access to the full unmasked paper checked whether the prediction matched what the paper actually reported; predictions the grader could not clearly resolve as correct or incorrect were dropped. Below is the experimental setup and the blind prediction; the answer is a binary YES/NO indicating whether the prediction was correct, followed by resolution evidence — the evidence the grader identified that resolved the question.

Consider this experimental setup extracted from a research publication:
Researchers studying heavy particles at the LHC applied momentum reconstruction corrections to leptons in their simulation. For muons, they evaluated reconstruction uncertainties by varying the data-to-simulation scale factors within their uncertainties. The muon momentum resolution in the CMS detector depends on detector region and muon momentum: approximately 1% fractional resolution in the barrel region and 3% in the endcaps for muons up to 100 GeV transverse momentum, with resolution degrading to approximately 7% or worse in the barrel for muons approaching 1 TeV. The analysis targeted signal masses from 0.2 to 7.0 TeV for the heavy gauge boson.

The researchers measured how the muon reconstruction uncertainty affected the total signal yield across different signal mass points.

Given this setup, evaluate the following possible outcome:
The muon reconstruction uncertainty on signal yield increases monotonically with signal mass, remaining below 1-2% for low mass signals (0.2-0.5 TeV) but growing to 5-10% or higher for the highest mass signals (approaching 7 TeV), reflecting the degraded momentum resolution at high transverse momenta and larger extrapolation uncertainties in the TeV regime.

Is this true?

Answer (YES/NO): NO